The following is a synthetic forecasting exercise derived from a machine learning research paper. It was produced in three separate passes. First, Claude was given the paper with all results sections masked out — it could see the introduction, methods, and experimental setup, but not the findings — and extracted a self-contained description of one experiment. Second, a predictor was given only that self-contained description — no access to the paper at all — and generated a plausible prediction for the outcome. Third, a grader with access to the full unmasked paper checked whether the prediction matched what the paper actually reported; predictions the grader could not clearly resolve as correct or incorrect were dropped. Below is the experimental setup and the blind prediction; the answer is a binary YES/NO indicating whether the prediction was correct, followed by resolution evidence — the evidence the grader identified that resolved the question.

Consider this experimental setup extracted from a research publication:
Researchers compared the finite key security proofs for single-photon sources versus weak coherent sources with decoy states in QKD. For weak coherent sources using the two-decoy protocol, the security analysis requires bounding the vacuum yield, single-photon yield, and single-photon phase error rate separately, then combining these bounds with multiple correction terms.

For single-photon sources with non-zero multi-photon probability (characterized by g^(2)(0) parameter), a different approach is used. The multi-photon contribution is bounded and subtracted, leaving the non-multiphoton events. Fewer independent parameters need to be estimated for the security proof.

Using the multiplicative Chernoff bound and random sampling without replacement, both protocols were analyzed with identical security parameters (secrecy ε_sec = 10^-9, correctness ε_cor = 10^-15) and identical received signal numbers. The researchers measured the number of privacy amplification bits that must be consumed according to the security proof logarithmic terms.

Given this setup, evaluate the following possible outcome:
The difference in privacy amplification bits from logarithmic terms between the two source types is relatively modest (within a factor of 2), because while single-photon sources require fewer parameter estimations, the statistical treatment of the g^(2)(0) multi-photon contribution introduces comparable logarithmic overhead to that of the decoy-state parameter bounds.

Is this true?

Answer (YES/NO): NO